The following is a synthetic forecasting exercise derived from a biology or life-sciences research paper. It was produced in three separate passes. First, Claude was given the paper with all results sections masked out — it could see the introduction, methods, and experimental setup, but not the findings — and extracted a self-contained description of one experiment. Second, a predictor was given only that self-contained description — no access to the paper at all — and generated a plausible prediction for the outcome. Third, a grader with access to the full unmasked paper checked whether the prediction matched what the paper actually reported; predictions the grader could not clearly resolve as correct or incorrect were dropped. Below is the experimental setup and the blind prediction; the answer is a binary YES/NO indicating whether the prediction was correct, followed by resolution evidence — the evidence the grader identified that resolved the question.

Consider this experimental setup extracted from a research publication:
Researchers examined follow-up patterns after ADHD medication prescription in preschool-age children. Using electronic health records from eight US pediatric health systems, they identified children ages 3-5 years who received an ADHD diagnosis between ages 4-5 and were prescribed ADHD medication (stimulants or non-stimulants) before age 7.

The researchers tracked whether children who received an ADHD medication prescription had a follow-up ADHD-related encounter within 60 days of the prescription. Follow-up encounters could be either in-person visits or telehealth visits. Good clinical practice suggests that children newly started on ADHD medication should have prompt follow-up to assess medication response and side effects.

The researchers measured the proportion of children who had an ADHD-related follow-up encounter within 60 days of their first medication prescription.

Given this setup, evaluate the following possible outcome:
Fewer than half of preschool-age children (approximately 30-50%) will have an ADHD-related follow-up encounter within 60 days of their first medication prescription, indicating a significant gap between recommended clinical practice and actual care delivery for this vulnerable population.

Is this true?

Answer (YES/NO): YES